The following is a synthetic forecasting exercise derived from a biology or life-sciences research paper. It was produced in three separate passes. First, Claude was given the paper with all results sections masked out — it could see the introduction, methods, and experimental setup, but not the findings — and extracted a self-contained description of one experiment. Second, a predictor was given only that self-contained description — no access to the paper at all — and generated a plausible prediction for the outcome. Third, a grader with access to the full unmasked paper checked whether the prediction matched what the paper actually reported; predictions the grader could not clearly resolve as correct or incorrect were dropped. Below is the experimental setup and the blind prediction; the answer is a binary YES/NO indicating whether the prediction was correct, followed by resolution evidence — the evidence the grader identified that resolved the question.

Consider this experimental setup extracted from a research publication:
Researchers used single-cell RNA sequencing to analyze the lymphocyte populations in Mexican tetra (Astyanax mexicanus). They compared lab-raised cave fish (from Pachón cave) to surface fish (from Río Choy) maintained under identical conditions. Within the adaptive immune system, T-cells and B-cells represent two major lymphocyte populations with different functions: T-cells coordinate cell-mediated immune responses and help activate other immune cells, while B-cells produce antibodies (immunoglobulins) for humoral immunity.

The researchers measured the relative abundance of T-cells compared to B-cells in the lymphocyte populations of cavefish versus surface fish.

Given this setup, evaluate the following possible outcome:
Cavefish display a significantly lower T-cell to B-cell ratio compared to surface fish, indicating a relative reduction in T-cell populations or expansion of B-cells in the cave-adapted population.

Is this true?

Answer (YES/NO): NO